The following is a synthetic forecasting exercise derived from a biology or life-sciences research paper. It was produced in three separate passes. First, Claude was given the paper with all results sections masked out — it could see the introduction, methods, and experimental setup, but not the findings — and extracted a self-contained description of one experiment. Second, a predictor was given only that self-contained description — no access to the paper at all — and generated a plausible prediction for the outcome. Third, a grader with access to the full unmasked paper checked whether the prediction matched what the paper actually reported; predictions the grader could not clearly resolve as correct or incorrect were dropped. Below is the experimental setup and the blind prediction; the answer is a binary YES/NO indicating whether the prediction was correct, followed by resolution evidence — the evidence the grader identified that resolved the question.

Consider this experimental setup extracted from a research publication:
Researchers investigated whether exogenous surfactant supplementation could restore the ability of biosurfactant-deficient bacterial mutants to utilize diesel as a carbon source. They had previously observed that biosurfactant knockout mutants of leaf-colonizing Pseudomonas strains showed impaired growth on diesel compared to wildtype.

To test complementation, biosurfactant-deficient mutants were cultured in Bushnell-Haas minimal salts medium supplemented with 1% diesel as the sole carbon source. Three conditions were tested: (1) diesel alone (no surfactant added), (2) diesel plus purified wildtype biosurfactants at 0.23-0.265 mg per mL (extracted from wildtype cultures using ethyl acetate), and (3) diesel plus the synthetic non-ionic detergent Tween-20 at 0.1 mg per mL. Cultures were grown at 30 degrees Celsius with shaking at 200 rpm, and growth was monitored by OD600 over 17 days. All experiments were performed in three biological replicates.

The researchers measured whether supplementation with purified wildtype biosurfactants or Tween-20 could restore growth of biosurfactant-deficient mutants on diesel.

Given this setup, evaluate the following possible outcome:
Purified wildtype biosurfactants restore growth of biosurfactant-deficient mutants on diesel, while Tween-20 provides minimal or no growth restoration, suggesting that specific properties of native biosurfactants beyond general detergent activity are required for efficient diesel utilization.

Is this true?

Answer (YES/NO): NO